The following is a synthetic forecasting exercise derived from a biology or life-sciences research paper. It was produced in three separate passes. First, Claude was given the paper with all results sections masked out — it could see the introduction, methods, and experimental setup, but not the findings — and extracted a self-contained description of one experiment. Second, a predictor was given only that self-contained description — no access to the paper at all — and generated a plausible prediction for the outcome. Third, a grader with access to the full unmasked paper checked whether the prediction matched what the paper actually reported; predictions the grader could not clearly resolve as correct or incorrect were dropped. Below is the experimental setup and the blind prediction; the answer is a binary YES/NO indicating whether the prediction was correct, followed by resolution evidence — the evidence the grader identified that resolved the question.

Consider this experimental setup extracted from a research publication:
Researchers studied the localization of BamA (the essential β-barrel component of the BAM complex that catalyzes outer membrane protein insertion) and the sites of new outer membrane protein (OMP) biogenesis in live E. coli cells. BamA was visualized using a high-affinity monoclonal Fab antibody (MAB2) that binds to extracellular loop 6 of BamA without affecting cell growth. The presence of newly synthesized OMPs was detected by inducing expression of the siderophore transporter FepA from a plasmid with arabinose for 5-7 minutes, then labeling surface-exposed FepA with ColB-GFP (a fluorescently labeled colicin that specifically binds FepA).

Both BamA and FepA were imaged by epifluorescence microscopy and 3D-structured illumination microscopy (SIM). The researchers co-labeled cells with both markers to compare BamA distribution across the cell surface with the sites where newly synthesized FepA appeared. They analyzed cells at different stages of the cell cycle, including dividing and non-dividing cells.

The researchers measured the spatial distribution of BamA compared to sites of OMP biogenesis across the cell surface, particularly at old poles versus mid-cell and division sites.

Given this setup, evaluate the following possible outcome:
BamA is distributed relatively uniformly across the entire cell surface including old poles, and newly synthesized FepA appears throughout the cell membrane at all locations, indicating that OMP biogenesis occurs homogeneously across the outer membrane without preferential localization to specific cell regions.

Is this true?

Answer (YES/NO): NO